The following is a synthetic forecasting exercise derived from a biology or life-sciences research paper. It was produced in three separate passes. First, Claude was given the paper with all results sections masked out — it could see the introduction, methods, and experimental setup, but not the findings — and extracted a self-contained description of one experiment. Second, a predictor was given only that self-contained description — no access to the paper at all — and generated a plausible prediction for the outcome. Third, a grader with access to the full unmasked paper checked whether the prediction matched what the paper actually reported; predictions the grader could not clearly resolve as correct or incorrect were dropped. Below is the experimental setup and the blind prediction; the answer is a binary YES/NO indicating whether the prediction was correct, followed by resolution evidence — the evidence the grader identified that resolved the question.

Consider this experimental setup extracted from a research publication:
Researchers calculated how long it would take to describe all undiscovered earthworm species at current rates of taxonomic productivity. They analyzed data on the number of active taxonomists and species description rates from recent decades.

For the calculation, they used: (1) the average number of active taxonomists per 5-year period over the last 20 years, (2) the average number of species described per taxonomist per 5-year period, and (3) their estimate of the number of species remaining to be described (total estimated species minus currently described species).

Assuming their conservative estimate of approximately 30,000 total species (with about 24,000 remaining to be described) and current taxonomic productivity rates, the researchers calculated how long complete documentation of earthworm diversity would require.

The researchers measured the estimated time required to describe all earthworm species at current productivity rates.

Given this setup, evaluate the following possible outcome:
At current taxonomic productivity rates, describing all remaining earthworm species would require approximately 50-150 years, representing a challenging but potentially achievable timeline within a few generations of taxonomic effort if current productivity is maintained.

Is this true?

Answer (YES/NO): YES